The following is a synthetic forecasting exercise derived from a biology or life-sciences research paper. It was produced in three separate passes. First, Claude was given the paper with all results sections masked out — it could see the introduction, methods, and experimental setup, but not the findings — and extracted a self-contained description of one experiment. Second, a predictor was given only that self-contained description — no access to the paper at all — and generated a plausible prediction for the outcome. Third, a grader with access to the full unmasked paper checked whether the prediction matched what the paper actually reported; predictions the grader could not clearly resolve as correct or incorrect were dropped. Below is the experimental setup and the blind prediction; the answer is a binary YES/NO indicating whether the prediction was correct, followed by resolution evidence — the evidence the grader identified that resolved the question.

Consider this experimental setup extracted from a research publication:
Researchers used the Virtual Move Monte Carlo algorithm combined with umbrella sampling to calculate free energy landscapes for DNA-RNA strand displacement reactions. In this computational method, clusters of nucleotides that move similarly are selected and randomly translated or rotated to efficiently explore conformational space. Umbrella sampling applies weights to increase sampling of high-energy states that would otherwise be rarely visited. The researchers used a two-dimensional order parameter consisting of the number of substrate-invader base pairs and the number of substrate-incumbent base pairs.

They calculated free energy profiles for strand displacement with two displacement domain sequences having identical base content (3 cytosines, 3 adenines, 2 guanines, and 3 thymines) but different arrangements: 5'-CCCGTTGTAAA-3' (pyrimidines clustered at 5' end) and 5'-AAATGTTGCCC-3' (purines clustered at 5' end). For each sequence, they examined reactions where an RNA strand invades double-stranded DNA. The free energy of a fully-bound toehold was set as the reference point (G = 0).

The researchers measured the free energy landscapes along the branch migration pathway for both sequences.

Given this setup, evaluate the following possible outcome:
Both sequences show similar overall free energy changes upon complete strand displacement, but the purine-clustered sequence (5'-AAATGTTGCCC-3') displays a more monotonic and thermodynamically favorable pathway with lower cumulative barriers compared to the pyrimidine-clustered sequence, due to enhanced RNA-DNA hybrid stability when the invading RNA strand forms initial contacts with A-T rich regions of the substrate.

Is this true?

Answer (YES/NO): NO